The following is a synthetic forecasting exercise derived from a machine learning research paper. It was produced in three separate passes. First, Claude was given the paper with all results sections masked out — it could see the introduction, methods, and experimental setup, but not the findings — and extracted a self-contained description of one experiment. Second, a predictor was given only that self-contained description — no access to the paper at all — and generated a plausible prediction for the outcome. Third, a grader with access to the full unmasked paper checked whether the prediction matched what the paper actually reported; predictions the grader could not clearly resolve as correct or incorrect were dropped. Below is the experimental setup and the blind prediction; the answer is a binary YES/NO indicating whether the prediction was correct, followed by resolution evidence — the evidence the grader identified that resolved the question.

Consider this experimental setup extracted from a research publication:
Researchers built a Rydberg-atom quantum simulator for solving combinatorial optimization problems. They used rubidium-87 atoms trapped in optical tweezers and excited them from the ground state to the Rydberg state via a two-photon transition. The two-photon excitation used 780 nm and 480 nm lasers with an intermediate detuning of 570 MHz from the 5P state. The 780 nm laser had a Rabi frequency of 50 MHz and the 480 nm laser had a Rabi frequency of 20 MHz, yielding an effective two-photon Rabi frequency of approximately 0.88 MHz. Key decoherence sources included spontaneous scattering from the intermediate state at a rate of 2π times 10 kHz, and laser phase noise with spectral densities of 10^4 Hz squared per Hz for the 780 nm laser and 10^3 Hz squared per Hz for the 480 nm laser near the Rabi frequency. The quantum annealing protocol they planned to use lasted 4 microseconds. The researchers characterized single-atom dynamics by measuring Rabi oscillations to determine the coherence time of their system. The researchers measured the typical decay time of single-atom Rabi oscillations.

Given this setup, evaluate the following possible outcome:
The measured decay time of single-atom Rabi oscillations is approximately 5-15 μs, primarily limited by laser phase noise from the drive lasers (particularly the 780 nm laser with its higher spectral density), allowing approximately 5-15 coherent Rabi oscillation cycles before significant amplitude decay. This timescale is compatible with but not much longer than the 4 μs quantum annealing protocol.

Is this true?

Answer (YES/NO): YES